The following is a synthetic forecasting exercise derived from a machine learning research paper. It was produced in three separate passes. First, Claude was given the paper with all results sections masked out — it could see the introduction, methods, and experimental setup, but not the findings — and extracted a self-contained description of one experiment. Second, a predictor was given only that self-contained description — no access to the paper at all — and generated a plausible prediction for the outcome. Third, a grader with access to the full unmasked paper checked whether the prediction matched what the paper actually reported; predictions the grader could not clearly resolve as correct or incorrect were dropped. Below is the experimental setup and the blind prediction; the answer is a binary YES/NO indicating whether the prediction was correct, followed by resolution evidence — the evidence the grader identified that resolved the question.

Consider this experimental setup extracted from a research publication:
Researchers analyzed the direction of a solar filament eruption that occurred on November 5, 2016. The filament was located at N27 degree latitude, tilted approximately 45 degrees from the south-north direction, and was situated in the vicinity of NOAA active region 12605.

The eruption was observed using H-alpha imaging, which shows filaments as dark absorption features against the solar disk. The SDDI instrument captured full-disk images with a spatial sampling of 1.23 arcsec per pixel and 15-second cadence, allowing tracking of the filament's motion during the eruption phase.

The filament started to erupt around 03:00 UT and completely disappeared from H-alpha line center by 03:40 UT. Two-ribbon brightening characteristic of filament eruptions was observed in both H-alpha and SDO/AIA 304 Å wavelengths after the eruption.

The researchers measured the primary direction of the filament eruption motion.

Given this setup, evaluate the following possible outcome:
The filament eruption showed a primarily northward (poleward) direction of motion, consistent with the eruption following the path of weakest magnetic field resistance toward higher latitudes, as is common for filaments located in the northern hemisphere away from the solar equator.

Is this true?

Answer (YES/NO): YES